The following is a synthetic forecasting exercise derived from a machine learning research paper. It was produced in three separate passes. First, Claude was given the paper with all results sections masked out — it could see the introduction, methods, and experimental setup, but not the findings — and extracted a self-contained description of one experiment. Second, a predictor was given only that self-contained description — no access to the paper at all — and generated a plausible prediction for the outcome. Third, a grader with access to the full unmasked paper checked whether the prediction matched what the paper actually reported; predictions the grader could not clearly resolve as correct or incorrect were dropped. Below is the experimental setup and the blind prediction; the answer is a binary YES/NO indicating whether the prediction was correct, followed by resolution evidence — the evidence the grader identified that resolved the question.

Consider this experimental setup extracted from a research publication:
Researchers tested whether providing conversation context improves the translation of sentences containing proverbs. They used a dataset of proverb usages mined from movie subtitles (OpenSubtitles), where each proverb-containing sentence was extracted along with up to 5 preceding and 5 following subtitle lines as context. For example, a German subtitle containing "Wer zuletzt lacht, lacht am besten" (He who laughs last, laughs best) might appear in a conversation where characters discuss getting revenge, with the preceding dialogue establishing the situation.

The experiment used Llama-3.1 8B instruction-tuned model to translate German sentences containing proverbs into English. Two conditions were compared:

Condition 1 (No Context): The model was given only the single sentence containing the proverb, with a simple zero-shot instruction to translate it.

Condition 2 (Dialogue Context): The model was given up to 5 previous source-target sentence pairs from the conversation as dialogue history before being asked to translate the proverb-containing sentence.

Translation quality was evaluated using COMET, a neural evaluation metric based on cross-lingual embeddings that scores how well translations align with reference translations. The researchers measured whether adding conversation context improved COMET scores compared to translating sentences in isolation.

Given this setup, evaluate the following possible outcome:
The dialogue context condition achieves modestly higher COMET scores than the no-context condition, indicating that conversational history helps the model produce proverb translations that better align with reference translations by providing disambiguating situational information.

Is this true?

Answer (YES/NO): NO